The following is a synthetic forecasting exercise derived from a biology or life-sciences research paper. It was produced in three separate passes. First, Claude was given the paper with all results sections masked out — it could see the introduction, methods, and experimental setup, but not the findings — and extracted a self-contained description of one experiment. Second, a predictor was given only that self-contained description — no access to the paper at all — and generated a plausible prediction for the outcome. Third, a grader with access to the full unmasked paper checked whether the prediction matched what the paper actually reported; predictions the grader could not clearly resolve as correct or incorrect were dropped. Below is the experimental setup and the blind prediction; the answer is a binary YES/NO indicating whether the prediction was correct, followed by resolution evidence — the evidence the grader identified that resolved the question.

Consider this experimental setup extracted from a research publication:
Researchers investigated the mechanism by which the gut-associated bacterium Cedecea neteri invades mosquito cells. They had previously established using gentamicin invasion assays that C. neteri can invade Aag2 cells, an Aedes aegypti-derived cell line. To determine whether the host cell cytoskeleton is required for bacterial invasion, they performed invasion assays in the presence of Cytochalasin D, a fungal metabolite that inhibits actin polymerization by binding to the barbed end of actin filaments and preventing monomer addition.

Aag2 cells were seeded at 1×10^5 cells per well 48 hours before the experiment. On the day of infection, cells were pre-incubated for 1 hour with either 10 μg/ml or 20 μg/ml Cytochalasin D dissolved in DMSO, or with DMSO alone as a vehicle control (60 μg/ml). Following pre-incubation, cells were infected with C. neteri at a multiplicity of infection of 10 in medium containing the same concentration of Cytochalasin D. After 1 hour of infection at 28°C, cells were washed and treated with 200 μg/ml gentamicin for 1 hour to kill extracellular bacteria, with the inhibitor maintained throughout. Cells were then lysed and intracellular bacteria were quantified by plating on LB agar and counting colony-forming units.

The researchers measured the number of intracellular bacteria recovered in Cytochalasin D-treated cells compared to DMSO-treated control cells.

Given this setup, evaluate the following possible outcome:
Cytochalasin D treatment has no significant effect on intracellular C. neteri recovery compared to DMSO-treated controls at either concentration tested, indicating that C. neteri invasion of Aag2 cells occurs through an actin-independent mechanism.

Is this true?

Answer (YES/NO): NO